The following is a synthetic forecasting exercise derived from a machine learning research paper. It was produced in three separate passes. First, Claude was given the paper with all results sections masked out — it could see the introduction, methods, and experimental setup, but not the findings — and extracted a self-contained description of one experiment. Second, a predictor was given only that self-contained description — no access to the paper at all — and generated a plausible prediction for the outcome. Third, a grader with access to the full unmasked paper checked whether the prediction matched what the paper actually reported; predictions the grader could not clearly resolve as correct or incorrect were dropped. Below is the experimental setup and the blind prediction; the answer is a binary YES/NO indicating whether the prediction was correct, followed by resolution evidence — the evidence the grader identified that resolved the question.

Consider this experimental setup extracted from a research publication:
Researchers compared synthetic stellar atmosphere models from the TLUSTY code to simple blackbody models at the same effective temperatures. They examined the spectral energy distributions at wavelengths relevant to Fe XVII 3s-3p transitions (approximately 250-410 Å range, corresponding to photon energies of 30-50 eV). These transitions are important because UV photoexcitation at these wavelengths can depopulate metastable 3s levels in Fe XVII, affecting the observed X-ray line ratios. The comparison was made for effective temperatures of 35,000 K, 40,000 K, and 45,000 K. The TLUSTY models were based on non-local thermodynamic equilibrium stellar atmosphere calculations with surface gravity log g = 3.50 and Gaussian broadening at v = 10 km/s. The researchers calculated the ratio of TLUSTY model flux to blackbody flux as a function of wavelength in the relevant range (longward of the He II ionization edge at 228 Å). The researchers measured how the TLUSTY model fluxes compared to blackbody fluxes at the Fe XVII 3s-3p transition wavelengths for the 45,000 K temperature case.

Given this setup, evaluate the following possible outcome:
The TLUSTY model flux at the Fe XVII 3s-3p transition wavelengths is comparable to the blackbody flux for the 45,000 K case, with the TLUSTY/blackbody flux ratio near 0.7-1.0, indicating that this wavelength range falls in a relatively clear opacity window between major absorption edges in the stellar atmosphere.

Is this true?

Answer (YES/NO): NO